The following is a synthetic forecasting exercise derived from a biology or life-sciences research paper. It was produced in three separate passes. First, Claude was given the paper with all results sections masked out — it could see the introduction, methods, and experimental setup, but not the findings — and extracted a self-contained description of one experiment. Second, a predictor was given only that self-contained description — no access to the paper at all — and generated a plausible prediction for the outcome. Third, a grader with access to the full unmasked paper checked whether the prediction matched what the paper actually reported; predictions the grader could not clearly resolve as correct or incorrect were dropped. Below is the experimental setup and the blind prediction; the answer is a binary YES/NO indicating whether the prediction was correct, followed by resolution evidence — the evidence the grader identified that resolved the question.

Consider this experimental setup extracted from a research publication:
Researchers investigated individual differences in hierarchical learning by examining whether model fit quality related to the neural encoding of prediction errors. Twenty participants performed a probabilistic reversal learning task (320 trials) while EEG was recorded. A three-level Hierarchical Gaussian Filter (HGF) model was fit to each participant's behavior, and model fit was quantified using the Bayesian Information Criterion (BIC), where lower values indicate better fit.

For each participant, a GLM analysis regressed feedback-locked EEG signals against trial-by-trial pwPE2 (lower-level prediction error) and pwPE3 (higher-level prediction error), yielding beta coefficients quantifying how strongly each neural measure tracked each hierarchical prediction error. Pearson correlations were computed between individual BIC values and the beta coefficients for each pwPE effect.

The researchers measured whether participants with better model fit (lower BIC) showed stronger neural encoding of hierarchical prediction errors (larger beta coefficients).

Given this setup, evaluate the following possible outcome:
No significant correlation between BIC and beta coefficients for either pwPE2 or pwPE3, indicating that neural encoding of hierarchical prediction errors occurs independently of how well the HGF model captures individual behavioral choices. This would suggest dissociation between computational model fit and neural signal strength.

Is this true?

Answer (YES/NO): NO